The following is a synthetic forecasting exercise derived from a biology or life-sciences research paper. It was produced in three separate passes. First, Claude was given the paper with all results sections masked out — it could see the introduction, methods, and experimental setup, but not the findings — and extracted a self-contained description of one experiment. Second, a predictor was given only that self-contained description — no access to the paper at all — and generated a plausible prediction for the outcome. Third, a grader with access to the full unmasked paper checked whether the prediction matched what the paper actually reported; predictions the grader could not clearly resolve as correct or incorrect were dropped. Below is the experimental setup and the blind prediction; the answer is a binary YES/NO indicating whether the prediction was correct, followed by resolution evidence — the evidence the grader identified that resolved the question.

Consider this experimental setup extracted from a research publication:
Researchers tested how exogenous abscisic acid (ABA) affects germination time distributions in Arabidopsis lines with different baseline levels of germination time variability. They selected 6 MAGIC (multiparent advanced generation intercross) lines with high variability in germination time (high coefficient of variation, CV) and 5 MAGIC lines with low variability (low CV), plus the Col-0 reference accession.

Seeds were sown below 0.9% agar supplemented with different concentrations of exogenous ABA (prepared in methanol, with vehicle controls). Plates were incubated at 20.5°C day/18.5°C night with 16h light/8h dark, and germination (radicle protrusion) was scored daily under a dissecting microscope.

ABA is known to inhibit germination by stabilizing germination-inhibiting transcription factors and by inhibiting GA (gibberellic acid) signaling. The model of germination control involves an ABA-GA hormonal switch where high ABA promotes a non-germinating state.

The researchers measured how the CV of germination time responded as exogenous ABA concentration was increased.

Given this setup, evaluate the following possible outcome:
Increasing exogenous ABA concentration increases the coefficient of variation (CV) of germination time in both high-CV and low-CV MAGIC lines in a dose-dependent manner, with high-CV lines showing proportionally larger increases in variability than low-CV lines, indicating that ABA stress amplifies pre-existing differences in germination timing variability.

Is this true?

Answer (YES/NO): NO